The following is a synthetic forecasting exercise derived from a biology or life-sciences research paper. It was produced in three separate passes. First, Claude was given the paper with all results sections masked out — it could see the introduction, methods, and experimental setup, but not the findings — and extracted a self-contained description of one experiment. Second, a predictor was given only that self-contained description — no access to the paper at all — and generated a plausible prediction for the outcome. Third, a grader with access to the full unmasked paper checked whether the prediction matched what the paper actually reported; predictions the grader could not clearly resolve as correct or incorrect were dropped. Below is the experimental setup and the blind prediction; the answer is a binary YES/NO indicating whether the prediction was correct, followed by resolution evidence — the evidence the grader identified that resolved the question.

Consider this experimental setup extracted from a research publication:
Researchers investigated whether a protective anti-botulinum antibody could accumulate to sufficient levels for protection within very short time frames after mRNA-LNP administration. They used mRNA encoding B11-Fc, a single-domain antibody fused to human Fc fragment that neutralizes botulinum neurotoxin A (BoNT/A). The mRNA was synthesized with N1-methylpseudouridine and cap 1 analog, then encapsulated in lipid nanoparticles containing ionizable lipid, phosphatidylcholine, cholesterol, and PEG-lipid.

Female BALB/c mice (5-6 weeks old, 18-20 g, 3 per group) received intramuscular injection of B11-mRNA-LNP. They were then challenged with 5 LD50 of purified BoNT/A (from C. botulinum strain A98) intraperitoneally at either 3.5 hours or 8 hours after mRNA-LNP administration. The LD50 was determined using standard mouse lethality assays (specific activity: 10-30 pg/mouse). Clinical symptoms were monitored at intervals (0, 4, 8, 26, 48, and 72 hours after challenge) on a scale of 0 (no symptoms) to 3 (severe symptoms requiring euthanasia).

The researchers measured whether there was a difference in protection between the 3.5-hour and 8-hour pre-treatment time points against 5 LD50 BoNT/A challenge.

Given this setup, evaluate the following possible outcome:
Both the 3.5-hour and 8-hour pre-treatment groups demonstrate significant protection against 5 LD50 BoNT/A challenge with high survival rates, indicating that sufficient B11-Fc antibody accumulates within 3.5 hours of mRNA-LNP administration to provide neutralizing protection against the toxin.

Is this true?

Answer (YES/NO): YES